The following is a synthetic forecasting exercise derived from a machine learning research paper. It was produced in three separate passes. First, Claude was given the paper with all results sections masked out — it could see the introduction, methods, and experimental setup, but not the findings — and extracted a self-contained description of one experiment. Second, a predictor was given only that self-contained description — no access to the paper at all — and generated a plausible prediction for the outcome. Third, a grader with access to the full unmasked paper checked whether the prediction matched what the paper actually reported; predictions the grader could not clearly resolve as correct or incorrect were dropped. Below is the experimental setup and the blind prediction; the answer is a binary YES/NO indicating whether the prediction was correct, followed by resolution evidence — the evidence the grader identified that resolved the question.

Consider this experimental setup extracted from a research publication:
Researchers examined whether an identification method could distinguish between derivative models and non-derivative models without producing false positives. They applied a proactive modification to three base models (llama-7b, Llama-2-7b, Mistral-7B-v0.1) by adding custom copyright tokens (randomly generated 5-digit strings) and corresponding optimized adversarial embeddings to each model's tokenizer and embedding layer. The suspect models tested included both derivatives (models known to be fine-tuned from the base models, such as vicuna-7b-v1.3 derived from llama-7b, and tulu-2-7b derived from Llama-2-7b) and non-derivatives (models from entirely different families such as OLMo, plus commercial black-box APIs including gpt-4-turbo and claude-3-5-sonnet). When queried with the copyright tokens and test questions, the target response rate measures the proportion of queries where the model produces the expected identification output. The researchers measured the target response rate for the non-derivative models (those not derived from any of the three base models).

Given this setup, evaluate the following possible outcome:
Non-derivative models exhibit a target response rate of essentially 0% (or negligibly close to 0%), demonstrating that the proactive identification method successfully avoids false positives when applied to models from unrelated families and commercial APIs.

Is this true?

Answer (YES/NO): YES